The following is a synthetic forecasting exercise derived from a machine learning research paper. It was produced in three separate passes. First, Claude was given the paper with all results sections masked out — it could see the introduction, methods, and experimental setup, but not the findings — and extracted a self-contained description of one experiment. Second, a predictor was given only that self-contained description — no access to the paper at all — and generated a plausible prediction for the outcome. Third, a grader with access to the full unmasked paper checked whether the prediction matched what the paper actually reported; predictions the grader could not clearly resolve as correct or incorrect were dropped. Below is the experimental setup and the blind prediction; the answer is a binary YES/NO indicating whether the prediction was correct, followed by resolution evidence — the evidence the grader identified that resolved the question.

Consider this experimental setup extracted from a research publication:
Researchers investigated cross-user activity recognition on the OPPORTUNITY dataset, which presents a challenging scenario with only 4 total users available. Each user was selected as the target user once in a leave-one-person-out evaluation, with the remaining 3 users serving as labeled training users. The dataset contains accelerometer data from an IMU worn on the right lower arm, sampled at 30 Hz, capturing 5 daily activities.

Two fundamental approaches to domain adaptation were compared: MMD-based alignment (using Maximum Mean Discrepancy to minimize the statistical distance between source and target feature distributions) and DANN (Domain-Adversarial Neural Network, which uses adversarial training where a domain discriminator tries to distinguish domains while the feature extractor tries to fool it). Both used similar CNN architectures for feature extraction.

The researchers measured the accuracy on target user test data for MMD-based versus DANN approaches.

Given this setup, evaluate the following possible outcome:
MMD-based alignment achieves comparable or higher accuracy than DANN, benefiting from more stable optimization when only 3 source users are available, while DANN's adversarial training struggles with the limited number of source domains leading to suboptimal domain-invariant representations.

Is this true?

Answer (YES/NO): NO